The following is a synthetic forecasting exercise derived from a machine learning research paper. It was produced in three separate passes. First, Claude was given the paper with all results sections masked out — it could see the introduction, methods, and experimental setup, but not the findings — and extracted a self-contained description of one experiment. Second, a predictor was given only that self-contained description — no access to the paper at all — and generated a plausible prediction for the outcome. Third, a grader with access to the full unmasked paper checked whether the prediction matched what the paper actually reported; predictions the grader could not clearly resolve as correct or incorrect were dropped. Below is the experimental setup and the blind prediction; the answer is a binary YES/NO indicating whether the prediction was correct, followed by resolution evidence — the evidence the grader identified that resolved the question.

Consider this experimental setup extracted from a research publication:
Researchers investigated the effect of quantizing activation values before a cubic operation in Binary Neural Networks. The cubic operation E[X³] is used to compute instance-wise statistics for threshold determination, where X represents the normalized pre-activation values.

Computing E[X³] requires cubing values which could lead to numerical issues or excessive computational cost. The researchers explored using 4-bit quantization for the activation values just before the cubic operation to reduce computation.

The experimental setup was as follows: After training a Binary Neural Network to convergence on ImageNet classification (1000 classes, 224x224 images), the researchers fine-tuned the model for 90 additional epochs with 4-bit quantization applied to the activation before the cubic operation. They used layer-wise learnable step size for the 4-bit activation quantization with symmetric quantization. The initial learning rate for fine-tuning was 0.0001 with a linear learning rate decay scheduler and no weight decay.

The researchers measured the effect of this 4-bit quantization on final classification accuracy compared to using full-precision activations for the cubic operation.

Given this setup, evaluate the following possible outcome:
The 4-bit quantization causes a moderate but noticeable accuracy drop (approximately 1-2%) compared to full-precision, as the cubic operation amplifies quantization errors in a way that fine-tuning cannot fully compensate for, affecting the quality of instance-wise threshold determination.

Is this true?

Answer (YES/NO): NO